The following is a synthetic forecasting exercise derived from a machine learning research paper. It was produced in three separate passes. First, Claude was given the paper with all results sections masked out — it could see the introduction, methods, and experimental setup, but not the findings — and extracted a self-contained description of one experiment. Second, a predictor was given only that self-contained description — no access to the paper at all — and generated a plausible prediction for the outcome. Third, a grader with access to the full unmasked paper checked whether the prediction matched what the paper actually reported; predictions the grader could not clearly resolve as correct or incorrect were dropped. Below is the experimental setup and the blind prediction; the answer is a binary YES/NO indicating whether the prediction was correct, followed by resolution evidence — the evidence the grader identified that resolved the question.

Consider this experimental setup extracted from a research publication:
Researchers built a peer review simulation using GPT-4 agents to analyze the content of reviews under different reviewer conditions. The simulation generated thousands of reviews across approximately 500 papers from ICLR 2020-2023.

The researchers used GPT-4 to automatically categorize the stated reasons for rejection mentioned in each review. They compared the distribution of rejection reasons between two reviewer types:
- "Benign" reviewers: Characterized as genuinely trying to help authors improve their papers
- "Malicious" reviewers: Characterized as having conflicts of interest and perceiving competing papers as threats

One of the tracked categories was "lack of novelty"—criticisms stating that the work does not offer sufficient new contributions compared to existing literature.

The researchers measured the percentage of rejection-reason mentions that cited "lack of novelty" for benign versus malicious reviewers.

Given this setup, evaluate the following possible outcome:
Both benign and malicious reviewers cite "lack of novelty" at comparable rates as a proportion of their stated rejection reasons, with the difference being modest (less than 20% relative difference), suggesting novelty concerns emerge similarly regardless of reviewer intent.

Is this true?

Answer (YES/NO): NO